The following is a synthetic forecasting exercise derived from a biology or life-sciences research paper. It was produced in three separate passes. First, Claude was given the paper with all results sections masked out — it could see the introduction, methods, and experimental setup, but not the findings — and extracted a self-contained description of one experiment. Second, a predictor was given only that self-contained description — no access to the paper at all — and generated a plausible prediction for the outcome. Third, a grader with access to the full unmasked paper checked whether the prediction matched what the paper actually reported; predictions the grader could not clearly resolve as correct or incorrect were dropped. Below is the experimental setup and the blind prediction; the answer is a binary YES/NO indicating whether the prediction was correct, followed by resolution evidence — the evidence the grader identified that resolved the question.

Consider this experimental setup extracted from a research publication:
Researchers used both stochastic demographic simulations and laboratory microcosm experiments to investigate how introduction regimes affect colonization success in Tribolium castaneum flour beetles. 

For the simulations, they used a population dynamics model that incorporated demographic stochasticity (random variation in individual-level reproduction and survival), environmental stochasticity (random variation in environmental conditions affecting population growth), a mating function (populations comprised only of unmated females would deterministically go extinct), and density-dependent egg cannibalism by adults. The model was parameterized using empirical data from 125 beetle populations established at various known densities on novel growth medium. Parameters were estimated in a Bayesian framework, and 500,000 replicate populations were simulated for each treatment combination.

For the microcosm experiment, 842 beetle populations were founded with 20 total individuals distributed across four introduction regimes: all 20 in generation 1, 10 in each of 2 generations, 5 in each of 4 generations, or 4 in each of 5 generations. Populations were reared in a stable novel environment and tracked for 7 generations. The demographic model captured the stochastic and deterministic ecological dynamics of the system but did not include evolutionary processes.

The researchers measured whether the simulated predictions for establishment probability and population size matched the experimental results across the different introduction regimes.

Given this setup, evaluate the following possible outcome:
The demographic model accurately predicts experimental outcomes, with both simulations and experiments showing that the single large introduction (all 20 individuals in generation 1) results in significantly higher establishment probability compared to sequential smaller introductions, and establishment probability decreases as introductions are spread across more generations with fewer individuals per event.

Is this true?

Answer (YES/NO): NO